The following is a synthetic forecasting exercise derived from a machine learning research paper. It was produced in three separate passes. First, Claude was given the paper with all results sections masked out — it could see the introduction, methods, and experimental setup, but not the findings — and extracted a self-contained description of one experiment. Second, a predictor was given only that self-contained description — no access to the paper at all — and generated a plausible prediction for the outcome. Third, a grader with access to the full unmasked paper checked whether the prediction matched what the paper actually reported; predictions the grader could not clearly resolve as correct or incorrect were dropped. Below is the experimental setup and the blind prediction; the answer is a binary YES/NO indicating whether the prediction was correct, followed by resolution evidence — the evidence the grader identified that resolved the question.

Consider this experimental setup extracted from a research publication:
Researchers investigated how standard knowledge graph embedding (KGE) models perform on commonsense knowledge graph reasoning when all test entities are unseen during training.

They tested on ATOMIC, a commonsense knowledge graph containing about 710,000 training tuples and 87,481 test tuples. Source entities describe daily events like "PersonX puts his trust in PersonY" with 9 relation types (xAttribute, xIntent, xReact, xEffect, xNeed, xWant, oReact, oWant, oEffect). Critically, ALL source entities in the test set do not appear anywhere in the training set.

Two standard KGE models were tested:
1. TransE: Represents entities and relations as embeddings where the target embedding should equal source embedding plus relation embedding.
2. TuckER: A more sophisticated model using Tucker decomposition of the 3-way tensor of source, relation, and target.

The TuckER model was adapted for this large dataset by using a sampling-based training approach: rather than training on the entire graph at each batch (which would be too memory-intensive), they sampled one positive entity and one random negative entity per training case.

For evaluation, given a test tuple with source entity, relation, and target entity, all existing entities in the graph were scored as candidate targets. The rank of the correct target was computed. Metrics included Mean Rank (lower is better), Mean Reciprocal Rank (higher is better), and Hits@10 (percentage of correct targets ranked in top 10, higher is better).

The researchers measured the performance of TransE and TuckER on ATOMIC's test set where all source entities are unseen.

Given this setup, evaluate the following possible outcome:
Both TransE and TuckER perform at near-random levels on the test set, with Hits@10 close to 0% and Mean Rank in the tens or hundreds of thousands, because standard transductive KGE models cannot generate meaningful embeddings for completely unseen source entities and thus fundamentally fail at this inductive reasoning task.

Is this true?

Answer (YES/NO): YES